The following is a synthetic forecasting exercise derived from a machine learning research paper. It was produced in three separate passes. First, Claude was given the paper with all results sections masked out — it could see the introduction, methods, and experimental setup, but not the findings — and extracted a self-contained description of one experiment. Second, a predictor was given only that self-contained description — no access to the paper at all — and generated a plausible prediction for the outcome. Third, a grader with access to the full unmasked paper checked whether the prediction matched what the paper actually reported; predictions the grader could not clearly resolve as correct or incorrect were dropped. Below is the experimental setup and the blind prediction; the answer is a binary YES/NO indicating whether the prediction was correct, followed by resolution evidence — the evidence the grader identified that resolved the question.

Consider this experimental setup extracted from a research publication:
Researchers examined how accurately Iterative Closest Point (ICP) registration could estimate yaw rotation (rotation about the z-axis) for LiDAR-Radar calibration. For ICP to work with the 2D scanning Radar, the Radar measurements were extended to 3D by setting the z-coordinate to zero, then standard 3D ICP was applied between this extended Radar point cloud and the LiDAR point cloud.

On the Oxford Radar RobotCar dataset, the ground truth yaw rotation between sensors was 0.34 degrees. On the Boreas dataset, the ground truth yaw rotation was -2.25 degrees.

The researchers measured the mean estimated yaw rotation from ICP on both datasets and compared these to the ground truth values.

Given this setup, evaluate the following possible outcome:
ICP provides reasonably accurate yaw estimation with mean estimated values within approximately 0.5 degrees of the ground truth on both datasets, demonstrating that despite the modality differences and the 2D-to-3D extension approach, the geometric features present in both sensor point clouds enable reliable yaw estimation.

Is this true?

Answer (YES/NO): YES